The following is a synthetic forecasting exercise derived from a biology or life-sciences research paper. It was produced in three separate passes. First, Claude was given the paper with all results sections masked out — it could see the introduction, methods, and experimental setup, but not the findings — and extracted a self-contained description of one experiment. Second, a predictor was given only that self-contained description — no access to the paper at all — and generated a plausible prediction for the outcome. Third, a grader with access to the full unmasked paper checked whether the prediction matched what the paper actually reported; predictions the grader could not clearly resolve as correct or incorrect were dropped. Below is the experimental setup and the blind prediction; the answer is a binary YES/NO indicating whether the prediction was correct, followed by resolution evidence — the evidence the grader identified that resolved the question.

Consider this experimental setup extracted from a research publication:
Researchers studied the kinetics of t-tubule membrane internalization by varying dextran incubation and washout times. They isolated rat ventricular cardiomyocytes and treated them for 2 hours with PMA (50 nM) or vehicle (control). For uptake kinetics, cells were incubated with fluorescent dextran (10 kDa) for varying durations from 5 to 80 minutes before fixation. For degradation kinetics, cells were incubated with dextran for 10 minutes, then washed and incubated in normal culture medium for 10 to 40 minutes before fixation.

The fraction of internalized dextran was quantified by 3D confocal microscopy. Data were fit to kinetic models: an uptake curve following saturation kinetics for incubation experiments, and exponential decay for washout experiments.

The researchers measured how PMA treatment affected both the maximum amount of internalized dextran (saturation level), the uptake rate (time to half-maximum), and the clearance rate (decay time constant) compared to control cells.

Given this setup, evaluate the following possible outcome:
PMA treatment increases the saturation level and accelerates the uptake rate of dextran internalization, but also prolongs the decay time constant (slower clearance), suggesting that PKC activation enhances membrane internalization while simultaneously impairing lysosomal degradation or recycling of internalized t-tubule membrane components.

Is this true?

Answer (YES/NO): NO